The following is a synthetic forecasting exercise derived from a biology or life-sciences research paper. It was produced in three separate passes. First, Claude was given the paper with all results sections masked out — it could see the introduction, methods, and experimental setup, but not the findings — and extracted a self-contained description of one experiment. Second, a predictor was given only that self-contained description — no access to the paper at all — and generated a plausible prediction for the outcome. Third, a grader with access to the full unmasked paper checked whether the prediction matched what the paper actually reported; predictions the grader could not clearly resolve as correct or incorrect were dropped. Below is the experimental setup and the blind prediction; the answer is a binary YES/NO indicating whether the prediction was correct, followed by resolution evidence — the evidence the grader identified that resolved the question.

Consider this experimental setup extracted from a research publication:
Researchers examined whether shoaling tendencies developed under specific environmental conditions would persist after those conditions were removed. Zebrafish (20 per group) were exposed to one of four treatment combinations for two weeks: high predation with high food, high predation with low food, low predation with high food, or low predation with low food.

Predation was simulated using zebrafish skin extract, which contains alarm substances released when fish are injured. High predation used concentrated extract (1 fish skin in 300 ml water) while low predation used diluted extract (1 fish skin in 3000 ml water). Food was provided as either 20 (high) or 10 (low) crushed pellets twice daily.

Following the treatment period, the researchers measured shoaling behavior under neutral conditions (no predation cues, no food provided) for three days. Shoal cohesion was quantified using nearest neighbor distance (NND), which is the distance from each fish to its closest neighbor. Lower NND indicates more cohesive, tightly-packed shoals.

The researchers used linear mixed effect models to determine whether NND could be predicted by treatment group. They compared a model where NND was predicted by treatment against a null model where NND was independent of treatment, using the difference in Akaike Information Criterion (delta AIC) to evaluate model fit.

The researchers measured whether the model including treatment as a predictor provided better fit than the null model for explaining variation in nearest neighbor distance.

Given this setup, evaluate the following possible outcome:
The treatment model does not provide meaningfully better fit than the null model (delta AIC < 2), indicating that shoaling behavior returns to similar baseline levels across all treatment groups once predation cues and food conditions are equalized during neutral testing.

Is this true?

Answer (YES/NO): NO